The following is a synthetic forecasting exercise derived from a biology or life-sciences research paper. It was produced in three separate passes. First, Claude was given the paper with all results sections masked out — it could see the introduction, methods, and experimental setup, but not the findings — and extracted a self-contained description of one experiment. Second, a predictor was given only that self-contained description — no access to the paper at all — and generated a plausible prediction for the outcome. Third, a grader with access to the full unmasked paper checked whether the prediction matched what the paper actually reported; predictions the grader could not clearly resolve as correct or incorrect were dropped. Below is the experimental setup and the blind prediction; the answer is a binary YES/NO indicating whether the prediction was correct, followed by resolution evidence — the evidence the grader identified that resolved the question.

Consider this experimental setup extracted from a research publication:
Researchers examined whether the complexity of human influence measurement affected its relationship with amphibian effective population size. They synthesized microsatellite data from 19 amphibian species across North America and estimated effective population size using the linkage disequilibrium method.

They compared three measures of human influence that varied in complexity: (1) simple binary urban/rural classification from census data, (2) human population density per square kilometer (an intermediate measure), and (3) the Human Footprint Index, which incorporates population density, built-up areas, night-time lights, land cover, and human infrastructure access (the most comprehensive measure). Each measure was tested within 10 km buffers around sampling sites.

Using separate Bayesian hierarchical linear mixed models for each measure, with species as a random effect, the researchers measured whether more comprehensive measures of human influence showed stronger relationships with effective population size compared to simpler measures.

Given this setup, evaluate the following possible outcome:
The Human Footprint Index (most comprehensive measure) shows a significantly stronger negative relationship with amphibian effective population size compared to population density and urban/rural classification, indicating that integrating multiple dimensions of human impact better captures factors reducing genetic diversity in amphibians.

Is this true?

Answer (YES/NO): NO